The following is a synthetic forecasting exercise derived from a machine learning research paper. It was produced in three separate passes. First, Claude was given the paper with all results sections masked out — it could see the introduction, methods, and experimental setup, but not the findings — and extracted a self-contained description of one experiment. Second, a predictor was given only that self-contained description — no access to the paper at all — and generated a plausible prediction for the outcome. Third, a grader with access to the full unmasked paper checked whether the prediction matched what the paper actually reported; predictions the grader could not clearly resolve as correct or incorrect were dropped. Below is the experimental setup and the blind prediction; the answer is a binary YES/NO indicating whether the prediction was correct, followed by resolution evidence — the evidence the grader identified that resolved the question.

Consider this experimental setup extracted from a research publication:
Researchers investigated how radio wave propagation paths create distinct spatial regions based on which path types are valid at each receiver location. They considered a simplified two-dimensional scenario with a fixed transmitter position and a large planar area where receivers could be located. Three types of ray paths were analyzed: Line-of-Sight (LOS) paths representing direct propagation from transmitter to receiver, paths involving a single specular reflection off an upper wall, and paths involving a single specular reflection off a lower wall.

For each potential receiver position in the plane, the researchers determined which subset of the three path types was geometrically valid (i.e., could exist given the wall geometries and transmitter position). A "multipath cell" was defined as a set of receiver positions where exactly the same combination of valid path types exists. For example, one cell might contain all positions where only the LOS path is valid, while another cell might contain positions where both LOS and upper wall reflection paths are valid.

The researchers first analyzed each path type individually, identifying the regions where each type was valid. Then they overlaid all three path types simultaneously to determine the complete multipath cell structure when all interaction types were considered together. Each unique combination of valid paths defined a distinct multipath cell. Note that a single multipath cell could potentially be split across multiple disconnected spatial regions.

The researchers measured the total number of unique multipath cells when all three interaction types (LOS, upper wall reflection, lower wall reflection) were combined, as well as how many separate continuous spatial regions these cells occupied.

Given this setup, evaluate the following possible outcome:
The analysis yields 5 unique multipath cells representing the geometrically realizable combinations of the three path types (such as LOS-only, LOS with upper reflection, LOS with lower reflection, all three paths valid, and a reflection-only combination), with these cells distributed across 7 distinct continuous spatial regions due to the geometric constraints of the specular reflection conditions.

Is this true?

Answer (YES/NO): NO